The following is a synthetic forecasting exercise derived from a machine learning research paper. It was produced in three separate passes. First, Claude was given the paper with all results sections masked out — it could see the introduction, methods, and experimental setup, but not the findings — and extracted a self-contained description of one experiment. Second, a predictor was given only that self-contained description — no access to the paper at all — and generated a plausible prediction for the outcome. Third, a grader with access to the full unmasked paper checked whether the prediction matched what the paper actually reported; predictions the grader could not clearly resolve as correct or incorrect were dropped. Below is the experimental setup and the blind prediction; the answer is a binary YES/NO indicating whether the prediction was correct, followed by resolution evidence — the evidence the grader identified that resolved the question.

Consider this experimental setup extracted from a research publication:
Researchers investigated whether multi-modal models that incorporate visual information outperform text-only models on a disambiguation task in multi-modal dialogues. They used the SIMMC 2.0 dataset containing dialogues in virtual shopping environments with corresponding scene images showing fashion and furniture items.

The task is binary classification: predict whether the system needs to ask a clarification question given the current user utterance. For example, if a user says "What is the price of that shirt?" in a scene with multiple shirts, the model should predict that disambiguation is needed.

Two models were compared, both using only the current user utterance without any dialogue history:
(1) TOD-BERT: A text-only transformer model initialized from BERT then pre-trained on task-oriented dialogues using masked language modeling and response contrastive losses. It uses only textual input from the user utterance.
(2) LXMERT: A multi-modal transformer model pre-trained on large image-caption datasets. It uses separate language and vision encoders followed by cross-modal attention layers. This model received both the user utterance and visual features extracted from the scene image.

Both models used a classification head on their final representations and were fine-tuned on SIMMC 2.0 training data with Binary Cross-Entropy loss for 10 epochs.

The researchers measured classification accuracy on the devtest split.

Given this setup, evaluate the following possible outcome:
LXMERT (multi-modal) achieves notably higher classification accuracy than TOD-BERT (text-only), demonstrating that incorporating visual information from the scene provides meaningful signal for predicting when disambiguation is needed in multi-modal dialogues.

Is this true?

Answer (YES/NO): NO